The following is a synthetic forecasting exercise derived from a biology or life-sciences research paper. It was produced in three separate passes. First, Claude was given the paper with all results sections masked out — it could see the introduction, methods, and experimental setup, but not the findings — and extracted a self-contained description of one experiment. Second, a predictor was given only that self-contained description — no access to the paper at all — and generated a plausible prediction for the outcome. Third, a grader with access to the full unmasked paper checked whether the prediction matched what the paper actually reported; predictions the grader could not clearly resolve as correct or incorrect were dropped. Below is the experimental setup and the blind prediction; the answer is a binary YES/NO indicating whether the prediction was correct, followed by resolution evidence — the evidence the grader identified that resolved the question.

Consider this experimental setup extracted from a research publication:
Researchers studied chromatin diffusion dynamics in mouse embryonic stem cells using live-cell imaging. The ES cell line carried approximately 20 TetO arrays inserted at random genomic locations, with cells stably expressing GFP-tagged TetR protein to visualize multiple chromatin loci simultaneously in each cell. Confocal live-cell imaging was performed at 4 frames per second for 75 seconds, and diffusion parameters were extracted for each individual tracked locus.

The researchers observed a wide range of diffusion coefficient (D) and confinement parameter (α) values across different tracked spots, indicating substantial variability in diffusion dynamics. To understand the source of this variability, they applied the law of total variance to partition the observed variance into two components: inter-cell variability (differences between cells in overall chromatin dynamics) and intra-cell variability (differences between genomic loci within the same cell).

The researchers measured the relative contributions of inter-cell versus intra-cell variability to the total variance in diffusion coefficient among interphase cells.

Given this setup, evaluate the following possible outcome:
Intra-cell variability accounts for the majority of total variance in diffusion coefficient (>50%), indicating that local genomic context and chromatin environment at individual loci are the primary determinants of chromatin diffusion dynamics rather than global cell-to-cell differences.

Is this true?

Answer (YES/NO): YES